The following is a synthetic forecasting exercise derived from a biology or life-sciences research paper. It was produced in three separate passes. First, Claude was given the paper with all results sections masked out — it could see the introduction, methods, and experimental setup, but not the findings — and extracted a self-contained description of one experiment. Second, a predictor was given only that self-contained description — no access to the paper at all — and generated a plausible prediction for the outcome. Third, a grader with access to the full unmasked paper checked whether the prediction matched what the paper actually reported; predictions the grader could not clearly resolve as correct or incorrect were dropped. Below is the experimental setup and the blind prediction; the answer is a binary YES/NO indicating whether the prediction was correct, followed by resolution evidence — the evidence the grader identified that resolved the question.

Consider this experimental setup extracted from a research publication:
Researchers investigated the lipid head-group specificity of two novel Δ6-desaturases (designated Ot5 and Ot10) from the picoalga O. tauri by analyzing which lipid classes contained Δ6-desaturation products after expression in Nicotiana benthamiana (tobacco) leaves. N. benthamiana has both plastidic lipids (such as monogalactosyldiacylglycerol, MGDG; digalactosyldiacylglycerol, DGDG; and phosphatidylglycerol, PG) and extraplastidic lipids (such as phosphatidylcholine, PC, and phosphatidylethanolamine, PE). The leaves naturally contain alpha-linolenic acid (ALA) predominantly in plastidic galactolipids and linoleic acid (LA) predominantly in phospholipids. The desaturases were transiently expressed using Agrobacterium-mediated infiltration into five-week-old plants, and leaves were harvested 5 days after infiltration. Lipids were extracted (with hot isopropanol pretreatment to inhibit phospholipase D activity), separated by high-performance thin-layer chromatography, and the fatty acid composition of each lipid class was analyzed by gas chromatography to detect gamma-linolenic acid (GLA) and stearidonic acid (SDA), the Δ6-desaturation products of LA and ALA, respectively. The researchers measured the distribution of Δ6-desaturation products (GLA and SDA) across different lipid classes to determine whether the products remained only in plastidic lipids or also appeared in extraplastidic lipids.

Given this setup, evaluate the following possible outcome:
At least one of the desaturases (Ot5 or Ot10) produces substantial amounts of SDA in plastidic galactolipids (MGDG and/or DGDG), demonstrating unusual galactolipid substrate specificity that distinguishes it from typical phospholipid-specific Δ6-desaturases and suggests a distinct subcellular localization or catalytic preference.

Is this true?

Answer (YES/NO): YES